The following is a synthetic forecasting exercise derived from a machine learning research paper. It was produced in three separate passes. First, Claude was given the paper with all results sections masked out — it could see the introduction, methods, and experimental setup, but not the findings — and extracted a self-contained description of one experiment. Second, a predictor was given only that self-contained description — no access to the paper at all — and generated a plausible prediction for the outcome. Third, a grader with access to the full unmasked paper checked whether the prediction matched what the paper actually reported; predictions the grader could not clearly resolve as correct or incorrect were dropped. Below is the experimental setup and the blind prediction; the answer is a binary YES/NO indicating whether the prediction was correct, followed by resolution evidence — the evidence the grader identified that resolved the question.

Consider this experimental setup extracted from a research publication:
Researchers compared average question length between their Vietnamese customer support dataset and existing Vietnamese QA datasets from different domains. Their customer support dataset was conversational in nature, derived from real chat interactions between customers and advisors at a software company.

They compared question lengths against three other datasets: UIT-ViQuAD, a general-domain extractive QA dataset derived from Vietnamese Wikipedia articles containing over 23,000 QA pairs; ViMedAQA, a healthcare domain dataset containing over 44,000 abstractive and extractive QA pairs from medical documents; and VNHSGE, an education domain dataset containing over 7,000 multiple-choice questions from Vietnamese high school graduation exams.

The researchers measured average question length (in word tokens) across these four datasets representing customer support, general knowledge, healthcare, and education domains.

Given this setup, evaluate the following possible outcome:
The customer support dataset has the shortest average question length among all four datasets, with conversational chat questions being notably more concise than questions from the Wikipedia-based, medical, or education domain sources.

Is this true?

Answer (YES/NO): NO